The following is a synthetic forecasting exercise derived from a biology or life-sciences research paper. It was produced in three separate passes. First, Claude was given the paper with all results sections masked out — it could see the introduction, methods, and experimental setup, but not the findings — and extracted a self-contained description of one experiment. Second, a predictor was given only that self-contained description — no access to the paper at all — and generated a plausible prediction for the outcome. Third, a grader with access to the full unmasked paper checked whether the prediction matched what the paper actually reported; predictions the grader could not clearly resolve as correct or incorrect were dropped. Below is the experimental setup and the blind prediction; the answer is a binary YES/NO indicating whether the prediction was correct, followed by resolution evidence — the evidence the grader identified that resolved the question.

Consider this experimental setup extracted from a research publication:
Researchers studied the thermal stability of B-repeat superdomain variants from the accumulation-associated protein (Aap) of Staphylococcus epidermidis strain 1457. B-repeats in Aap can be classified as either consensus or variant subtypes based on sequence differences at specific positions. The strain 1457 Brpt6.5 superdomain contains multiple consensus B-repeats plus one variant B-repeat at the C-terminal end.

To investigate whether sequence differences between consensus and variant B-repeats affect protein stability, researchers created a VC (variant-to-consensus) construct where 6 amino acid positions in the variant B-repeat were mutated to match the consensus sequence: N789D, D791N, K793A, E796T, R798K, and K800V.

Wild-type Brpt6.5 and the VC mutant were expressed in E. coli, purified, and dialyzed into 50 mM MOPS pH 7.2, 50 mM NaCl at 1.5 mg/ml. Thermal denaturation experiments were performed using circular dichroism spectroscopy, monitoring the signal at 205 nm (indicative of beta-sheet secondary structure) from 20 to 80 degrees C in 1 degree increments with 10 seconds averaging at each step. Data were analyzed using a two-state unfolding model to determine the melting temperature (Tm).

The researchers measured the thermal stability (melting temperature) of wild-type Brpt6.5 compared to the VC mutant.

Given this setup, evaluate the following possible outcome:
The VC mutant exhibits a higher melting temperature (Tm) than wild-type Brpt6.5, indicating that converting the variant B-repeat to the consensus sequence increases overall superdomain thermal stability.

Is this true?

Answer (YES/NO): NO